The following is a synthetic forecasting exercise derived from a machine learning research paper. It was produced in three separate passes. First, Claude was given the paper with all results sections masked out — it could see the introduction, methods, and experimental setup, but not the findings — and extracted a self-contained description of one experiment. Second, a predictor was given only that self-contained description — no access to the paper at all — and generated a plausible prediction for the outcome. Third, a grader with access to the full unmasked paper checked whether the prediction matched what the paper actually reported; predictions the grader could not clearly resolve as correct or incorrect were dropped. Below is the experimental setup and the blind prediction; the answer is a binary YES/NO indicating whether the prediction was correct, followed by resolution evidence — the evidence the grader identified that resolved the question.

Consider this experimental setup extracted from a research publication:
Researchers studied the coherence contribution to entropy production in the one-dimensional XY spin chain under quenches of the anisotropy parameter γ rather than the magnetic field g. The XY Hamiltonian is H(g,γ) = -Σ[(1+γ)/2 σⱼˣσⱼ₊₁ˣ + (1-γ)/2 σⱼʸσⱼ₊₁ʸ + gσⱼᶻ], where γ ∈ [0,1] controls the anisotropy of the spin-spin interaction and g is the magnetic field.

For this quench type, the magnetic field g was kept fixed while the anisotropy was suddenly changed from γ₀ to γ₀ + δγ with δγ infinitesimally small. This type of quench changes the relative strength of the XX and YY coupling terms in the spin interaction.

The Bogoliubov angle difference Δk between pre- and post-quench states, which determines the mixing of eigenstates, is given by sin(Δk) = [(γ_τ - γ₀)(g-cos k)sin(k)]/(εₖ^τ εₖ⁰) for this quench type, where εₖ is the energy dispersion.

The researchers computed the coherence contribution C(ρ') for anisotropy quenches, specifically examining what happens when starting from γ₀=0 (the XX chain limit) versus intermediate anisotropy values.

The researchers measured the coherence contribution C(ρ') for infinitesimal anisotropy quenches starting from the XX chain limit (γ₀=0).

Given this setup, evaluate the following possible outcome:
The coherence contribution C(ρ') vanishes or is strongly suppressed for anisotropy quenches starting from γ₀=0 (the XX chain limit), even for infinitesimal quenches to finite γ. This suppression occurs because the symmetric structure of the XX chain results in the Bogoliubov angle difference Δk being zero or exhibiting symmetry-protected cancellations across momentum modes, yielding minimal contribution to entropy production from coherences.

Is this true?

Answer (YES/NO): NO